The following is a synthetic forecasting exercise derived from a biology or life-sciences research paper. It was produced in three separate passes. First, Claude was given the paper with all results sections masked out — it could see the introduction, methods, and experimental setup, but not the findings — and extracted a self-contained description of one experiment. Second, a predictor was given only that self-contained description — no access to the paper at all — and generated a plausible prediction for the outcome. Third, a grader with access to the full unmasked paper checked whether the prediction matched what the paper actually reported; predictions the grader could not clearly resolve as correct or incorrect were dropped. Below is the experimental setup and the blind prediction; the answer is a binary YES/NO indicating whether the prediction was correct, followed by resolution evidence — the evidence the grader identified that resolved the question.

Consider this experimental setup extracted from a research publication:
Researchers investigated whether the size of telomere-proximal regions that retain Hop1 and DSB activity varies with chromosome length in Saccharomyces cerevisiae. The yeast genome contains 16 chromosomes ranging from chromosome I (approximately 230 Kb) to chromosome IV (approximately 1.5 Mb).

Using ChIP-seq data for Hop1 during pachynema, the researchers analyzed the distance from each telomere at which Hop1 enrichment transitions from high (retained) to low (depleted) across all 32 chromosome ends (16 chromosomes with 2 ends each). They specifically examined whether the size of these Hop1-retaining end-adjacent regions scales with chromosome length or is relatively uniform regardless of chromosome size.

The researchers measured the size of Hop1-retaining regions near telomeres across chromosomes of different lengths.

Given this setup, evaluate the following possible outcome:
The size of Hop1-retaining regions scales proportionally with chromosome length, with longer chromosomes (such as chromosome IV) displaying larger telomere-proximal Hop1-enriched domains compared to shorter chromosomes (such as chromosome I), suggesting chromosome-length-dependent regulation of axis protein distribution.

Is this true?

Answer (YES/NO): NO